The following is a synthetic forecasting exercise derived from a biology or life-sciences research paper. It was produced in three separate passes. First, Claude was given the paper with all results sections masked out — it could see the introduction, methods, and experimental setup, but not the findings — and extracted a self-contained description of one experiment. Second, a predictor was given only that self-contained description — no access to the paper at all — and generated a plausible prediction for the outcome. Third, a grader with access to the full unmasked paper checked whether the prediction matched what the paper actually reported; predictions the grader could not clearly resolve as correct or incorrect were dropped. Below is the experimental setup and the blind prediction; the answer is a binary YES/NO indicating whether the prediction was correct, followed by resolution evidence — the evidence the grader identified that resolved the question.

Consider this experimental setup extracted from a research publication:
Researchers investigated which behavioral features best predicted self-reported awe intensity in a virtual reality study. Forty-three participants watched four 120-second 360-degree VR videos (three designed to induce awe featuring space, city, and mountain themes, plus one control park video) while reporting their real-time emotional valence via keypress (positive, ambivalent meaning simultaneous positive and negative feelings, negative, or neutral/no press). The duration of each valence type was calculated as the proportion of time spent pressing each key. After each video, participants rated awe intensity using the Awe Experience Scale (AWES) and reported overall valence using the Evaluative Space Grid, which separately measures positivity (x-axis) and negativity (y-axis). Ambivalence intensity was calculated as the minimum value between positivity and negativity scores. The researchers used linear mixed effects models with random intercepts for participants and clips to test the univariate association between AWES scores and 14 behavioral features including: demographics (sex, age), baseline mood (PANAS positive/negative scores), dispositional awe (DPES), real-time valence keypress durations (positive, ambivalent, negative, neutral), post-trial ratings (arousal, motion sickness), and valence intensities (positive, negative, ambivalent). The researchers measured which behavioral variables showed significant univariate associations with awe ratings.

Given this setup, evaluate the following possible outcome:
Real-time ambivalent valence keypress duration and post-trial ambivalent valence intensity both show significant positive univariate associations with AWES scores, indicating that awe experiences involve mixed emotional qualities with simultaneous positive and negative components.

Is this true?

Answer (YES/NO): YES